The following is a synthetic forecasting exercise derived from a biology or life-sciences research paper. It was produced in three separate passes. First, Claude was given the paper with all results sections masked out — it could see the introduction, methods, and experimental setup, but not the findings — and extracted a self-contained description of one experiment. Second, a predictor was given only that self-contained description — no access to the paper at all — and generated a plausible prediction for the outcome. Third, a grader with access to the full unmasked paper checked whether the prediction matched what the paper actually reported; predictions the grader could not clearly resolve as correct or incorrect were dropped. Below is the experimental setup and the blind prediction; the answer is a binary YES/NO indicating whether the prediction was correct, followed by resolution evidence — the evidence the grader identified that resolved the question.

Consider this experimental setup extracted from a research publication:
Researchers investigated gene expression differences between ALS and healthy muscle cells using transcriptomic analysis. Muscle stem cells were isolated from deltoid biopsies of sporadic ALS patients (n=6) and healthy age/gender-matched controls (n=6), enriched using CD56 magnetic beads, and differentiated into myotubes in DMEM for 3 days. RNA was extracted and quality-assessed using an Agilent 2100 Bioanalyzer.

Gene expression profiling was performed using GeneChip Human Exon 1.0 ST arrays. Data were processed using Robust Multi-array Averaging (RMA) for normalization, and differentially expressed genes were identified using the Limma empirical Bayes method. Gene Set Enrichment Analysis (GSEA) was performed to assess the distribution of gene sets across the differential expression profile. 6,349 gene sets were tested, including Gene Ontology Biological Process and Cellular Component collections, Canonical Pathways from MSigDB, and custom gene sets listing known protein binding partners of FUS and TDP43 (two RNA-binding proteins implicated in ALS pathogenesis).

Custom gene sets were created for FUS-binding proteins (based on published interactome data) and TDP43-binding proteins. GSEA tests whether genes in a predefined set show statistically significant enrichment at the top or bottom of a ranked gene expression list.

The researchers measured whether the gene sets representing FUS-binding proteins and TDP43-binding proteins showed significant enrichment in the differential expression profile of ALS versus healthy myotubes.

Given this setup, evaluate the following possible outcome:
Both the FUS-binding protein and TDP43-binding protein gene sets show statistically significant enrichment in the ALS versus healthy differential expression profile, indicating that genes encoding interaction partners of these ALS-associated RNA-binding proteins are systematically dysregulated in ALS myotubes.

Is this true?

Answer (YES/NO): YES